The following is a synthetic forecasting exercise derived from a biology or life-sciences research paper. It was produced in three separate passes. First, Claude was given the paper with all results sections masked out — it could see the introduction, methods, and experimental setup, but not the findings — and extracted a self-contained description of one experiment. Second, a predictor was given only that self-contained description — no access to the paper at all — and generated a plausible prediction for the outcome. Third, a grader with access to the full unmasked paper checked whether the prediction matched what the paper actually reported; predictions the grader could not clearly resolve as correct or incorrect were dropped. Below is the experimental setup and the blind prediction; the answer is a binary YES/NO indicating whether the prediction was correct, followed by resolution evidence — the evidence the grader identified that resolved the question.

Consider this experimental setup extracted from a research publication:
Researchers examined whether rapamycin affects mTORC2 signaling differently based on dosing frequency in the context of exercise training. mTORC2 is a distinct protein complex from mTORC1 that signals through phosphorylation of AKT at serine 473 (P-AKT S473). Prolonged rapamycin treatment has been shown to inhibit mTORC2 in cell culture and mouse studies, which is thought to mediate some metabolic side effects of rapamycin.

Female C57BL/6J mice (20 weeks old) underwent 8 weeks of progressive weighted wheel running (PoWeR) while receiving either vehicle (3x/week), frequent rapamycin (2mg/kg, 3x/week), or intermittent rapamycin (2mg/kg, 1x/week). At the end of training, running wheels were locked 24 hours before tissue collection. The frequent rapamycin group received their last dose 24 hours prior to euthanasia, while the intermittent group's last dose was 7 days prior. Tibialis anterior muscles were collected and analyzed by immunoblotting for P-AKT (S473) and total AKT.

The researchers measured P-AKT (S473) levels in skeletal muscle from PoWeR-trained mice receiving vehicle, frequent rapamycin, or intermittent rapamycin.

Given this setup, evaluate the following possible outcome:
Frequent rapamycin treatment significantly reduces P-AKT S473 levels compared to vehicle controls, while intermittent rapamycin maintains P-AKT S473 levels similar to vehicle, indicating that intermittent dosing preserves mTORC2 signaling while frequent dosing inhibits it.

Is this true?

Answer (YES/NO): NO